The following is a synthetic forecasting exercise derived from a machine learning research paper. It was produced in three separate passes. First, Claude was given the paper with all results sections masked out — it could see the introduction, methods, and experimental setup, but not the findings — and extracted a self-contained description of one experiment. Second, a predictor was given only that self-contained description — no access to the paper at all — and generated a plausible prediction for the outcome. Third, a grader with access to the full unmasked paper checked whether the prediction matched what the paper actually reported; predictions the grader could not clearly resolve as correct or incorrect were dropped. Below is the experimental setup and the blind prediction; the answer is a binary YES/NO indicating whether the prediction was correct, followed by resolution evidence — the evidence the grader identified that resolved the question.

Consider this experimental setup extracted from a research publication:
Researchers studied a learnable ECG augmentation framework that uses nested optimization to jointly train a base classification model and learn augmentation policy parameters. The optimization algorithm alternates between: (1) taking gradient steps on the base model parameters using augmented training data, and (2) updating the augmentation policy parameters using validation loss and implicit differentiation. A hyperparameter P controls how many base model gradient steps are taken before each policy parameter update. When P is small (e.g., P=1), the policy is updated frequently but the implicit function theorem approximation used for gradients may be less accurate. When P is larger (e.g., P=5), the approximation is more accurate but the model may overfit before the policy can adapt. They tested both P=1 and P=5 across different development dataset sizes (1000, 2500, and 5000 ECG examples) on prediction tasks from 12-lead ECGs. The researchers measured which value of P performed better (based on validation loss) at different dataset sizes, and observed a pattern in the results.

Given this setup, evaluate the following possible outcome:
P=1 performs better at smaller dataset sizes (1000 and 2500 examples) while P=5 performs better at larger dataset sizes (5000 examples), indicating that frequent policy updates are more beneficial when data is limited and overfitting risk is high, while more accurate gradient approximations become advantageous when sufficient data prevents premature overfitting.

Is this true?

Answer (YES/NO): NO